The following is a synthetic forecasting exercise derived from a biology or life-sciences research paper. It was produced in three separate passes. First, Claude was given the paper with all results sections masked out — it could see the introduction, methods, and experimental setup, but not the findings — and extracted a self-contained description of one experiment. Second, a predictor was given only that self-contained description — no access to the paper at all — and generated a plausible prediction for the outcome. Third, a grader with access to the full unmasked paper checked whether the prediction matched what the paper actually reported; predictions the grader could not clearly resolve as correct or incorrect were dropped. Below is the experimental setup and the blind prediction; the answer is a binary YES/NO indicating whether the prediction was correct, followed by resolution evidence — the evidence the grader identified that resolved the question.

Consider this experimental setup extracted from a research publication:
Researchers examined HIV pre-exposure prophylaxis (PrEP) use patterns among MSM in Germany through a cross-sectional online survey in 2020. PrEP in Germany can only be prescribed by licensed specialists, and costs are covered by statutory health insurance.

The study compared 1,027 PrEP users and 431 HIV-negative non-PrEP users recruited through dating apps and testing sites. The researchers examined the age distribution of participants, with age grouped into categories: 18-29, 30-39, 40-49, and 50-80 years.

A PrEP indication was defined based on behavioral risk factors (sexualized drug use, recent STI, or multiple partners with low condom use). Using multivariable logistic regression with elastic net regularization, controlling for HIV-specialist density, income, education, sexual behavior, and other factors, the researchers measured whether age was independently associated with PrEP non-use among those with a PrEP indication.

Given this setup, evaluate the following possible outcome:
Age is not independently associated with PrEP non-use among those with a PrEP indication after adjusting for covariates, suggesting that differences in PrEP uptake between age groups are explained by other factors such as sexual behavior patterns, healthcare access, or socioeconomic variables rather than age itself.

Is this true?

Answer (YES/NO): NO